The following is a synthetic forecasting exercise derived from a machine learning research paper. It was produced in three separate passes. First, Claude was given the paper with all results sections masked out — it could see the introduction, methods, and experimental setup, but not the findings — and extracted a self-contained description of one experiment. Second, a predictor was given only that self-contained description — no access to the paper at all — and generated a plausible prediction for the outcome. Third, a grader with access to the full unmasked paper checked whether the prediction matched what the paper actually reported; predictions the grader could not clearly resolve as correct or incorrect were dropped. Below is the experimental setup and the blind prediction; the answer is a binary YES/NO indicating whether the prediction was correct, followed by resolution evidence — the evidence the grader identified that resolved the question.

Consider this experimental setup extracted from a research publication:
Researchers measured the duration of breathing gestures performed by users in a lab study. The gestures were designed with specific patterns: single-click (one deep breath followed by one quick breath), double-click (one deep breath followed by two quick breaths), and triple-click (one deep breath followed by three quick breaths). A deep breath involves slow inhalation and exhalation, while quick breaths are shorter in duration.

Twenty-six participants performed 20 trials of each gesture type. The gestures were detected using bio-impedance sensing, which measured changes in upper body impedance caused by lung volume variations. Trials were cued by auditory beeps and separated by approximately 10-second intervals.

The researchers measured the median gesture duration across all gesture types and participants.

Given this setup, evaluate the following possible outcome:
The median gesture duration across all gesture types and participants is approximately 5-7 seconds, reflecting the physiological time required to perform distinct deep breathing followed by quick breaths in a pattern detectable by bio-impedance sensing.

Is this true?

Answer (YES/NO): NO